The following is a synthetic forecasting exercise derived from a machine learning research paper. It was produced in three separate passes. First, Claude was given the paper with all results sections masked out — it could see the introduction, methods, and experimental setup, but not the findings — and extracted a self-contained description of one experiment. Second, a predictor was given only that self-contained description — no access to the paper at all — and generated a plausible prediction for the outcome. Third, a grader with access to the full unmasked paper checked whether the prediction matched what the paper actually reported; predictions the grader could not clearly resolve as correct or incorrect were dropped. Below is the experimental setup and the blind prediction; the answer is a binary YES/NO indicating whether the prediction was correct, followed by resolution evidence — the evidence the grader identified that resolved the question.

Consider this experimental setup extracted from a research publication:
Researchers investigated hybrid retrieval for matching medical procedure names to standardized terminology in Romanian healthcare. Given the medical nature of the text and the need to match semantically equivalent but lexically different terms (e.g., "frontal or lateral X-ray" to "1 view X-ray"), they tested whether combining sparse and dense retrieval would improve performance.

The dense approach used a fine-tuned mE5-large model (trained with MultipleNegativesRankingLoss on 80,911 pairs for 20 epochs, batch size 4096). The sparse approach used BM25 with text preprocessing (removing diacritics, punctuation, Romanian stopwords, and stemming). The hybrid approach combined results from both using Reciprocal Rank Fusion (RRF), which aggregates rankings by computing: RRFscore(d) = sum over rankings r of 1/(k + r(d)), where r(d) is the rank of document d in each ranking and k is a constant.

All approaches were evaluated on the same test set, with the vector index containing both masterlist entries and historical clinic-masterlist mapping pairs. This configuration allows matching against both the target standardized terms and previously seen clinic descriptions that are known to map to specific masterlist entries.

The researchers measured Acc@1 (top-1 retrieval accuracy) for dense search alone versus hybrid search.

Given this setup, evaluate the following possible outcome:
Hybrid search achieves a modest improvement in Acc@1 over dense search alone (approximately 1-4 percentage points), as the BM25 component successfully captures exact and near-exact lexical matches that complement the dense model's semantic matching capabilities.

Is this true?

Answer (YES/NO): NO